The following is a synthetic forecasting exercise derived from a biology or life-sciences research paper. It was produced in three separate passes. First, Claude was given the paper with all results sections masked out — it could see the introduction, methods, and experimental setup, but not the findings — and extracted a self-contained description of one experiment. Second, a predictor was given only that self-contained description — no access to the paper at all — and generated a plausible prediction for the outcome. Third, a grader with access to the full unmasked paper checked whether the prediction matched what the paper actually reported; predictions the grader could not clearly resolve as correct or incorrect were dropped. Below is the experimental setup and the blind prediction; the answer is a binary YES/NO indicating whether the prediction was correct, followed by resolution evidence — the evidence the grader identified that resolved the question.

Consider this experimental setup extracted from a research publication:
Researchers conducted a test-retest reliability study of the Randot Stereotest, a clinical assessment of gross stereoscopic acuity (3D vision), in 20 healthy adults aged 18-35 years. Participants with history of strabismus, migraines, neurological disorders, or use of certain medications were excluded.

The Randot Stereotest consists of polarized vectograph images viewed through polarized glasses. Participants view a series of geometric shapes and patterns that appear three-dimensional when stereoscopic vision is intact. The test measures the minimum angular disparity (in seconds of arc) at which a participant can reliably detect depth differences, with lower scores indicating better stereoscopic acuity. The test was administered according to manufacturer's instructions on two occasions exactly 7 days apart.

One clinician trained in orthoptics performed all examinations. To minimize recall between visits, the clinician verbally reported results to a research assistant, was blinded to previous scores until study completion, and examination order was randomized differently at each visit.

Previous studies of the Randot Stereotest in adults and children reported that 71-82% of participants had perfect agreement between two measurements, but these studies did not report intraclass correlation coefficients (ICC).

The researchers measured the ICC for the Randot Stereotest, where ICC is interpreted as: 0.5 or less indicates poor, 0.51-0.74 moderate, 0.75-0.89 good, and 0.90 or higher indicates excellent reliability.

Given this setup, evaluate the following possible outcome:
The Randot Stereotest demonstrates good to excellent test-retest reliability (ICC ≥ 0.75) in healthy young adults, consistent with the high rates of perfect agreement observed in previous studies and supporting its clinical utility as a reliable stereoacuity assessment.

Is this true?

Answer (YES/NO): YES